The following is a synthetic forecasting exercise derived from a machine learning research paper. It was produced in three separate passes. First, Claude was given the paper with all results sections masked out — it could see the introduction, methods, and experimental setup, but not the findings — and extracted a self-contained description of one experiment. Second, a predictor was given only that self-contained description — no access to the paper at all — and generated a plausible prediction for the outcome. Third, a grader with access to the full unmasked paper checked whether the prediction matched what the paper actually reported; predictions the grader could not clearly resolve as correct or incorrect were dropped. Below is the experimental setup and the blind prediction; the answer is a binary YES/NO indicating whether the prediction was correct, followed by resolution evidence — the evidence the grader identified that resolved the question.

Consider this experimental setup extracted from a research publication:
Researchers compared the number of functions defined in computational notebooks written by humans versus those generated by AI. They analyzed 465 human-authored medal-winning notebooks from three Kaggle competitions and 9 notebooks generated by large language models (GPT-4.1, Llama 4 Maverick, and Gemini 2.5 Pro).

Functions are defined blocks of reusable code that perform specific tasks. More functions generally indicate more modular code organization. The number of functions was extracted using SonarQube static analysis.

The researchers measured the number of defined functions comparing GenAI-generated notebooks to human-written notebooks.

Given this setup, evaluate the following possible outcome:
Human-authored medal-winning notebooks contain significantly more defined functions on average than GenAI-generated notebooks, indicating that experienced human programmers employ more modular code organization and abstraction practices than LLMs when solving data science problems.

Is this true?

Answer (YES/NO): NO